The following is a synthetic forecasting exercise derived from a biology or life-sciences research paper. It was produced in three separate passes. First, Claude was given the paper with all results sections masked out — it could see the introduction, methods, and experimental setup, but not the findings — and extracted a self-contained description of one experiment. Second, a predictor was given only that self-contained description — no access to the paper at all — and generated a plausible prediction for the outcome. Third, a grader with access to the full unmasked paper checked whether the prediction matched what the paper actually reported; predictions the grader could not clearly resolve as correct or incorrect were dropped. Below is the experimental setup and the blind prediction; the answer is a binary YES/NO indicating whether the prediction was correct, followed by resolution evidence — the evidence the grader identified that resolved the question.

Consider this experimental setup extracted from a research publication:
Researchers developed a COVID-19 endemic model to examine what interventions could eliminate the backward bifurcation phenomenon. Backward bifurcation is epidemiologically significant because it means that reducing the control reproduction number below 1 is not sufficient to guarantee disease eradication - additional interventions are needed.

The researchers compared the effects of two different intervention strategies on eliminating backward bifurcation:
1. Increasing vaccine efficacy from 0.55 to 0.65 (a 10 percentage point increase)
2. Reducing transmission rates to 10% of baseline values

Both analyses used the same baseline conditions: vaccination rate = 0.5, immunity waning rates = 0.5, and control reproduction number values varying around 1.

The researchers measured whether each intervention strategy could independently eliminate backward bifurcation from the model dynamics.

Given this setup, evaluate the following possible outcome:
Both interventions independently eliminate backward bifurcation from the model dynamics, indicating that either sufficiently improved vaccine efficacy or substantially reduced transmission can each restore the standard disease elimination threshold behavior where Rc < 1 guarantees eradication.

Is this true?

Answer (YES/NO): YES